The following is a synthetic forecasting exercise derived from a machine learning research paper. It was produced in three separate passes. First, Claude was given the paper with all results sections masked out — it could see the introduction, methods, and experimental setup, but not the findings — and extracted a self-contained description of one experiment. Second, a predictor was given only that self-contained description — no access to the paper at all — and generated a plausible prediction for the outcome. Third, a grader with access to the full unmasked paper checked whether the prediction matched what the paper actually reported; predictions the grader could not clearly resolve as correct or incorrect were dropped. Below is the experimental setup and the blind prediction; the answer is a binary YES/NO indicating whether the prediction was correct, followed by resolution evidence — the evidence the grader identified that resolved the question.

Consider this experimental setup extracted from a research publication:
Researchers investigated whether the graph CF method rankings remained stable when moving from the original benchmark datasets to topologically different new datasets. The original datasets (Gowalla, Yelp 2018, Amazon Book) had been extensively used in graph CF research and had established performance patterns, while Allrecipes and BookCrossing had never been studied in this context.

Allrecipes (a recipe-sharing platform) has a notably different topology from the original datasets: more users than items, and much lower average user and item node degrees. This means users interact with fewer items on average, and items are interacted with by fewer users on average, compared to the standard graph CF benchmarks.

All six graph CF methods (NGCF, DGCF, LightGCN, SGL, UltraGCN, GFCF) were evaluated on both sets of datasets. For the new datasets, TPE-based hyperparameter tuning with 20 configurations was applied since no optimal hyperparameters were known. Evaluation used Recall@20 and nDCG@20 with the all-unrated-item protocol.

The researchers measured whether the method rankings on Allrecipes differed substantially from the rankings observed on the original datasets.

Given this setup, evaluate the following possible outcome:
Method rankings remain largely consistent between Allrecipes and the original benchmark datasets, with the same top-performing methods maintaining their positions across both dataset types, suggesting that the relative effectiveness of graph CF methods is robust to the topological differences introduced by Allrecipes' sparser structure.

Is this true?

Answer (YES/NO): NO